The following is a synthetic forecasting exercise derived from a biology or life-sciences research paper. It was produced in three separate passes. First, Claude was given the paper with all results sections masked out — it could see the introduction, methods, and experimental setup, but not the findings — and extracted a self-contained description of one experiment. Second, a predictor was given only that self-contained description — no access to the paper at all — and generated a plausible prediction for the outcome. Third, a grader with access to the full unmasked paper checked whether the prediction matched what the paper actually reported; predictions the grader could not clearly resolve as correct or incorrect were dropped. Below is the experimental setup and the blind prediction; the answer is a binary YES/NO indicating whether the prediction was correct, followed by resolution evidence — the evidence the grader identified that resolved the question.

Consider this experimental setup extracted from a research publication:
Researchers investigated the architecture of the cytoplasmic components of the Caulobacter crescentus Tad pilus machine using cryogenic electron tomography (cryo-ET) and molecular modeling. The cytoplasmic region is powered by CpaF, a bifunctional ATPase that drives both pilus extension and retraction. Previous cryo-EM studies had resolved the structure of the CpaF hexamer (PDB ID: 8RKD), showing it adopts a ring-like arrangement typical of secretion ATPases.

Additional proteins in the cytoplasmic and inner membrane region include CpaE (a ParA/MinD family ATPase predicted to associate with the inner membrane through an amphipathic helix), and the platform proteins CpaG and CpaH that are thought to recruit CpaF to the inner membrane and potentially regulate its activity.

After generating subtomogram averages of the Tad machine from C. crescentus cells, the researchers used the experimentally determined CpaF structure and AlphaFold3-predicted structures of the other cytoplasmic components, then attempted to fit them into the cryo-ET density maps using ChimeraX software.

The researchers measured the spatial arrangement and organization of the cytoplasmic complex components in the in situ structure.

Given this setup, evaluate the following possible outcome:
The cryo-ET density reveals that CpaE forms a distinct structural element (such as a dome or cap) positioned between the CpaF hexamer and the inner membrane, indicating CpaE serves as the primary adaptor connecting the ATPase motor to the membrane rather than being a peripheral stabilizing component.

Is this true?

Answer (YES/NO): NO